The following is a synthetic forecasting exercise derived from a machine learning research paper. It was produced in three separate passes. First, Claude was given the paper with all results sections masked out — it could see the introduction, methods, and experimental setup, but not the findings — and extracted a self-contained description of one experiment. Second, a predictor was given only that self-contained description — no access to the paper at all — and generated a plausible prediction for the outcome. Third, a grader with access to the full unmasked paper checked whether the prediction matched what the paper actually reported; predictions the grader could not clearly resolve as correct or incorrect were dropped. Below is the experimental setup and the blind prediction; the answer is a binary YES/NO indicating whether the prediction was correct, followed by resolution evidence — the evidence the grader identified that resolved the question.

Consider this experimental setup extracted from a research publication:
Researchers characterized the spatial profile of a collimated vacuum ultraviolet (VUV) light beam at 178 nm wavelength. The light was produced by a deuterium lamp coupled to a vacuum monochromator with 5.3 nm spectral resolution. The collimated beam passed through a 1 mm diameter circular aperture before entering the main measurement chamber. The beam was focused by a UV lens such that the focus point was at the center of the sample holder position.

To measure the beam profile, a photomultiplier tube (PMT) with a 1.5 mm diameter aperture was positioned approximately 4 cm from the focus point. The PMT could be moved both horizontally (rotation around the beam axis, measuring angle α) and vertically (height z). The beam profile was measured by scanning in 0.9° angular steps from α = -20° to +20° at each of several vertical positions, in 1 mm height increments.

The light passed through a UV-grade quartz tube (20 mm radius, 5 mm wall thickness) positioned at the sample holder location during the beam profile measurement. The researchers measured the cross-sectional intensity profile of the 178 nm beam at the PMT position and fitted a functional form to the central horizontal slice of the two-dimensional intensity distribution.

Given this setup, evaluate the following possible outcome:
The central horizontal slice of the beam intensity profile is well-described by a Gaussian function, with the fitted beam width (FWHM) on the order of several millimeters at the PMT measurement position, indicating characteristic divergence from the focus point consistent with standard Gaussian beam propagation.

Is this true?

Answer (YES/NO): YES